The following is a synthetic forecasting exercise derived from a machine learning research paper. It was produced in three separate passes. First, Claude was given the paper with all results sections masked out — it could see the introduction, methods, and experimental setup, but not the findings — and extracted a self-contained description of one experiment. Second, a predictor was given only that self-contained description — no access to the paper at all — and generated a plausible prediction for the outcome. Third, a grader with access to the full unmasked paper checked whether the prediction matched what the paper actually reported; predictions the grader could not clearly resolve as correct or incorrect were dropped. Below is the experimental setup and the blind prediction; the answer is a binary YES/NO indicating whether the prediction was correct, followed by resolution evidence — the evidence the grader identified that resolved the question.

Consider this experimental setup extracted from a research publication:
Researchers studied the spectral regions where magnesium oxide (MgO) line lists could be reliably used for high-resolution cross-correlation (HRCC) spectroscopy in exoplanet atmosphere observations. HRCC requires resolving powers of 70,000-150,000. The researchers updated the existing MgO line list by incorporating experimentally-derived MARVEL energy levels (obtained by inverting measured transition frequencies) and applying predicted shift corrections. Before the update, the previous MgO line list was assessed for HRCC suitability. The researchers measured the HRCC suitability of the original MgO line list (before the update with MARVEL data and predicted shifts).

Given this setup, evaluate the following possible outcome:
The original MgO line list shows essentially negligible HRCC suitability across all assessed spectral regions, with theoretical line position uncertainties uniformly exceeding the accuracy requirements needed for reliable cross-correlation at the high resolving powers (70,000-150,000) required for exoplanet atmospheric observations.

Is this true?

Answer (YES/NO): YES